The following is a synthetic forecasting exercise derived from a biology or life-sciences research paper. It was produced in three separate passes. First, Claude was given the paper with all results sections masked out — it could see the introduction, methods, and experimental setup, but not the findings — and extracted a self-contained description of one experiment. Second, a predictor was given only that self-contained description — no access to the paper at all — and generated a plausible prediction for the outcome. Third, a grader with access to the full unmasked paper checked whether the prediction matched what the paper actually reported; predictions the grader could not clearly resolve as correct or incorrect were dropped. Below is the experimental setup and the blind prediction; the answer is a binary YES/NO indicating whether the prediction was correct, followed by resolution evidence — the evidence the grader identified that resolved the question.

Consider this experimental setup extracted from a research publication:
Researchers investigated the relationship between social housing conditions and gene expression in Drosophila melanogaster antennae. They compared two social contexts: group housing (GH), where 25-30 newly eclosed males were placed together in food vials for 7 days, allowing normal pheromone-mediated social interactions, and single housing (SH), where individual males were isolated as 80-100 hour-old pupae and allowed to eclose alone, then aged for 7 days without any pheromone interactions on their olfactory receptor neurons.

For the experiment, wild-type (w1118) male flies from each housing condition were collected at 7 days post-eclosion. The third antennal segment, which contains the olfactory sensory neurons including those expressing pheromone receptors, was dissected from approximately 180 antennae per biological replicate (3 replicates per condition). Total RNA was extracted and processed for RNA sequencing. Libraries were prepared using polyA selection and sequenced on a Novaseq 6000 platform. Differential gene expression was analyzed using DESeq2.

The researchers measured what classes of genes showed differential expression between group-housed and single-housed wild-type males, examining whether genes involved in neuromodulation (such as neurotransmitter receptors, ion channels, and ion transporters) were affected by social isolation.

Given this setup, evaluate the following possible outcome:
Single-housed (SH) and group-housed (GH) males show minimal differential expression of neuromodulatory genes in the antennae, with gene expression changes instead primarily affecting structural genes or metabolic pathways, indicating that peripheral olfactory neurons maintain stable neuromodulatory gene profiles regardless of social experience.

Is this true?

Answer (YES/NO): NO